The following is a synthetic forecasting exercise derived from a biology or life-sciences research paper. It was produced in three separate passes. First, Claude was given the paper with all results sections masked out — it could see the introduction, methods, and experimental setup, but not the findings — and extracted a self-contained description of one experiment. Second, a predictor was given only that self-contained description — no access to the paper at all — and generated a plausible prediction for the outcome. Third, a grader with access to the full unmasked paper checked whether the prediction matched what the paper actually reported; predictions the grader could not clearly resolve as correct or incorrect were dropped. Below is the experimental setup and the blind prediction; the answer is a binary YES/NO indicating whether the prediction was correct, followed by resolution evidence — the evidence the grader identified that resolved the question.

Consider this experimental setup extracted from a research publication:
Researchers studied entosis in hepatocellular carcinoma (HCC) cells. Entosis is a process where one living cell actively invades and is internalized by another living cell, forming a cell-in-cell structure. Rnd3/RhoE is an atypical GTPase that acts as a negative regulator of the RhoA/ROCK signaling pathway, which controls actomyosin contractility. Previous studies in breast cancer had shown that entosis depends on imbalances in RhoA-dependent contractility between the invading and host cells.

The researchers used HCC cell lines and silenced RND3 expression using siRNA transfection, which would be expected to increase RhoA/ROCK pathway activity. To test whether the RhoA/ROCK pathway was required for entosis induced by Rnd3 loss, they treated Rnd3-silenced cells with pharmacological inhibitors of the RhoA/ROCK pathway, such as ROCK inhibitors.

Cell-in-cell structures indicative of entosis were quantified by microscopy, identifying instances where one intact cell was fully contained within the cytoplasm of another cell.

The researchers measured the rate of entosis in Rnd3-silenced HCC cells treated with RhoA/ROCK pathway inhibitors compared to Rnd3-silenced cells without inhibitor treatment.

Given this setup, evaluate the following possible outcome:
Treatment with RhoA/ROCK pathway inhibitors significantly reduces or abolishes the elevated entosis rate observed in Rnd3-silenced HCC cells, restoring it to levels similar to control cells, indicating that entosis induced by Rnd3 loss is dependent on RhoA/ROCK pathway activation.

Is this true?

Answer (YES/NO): YES